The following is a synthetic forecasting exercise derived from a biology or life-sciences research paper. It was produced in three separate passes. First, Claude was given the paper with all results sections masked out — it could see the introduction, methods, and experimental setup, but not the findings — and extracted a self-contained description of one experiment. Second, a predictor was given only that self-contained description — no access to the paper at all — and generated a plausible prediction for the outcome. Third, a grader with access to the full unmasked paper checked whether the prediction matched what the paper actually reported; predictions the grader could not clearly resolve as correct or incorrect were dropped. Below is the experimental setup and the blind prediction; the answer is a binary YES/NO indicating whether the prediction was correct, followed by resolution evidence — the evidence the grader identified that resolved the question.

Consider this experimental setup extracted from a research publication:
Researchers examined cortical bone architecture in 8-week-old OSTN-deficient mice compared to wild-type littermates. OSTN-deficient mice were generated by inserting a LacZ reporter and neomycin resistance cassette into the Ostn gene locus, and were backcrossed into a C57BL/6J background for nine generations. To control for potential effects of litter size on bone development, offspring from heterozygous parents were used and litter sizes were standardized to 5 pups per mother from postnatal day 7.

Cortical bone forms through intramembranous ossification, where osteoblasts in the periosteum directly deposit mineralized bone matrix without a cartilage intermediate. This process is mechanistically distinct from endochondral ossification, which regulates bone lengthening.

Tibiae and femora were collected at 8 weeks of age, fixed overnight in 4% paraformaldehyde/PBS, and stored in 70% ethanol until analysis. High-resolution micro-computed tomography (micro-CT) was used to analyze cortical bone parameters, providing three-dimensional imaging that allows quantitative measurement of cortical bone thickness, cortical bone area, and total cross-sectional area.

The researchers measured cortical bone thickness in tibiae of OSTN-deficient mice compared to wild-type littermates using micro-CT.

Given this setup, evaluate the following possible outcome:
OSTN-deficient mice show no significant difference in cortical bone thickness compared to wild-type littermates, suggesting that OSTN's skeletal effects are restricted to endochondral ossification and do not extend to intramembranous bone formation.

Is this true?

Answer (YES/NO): NO